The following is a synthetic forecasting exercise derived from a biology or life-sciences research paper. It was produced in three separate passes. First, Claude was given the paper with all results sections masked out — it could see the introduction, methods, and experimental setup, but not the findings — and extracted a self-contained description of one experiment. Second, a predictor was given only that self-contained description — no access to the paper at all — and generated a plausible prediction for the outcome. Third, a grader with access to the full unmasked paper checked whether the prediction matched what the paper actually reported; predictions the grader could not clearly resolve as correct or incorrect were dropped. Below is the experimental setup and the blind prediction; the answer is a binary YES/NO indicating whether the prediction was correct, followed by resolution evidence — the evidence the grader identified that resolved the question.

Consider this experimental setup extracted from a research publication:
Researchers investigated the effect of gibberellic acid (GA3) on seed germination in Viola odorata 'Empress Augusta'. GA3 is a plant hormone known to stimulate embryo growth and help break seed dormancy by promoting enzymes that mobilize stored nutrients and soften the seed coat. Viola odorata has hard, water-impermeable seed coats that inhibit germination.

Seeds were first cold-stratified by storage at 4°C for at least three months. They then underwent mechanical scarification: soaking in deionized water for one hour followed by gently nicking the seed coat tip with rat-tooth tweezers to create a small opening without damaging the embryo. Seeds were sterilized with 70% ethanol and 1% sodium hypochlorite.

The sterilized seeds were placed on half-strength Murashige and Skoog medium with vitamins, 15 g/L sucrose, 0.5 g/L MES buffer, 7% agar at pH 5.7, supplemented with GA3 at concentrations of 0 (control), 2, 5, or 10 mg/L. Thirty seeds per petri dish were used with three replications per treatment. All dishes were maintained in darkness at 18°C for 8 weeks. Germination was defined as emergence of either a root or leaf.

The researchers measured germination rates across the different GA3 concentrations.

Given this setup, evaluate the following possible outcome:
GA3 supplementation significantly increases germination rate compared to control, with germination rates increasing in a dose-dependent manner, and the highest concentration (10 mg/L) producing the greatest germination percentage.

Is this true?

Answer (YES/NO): NO